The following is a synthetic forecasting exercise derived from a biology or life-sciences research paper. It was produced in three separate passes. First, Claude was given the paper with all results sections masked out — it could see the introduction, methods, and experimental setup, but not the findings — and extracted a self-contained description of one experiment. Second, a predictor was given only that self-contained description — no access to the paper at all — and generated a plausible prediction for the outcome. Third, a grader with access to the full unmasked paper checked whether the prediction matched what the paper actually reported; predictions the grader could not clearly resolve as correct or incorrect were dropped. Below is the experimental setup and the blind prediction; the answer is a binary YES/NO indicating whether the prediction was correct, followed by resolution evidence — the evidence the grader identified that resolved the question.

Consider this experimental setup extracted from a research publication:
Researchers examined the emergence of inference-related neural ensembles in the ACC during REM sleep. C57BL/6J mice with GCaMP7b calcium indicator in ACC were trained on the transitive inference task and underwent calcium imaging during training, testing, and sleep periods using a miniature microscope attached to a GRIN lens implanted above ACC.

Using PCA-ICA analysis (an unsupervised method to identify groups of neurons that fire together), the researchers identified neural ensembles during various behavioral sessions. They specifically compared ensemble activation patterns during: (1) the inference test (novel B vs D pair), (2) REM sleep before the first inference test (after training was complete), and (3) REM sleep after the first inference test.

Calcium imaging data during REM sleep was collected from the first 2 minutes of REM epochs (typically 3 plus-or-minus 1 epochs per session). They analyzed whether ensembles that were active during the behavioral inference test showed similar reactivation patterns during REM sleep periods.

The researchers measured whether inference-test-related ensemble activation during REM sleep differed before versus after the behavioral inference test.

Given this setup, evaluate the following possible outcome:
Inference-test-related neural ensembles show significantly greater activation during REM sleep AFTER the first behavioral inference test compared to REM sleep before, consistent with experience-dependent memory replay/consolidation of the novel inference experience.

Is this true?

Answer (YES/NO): YES